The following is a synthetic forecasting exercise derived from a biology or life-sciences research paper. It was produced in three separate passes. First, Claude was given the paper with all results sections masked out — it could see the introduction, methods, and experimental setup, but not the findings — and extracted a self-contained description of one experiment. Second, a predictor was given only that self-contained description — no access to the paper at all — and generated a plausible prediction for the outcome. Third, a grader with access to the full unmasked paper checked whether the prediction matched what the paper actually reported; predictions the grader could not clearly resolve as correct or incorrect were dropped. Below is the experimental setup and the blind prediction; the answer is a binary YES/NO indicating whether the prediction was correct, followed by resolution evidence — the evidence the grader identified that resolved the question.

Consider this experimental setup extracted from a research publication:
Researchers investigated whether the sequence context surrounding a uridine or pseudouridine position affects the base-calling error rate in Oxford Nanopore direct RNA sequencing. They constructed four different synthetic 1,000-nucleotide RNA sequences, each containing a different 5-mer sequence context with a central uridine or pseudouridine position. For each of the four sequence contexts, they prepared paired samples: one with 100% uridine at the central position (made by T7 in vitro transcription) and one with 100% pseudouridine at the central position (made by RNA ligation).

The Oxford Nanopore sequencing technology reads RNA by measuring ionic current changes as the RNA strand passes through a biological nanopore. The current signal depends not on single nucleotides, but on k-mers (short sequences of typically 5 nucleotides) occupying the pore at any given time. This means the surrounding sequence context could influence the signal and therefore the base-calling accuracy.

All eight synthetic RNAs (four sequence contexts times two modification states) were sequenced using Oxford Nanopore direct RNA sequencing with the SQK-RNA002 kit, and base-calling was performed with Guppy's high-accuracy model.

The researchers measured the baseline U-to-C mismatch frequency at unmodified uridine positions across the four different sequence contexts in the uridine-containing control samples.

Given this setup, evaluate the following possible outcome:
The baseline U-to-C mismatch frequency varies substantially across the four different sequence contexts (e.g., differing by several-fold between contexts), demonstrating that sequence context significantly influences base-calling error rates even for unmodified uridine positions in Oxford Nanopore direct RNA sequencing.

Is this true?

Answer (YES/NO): YES